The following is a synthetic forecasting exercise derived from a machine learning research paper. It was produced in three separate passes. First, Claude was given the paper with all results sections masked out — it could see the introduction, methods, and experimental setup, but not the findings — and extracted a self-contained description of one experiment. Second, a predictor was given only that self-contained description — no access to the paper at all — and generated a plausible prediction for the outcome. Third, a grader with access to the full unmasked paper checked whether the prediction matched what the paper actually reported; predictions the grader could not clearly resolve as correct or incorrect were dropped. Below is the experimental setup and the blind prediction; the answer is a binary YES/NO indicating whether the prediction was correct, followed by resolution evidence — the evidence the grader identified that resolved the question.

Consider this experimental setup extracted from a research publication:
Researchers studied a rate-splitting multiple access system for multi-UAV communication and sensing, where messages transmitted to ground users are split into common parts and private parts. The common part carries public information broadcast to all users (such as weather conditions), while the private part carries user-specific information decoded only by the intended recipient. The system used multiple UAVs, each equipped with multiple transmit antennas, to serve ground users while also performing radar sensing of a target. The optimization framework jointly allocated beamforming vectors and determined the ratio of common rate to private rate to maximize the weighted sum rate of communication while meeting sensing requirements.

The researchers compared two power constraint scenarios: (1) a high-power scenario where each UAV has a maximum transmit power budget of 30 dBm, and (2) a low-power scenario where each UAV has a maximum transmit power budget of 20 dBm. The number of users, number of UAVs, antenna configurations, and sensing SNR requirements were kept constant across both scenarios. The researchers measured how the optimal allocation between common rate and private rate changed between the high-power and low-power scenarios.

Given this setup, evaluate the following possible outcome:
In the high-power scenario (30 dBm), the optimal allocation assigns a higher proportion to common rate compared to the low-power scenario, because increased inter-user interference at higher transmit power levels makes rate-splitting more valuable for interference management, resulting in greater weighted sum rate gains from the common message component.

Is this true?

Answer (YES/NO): NO